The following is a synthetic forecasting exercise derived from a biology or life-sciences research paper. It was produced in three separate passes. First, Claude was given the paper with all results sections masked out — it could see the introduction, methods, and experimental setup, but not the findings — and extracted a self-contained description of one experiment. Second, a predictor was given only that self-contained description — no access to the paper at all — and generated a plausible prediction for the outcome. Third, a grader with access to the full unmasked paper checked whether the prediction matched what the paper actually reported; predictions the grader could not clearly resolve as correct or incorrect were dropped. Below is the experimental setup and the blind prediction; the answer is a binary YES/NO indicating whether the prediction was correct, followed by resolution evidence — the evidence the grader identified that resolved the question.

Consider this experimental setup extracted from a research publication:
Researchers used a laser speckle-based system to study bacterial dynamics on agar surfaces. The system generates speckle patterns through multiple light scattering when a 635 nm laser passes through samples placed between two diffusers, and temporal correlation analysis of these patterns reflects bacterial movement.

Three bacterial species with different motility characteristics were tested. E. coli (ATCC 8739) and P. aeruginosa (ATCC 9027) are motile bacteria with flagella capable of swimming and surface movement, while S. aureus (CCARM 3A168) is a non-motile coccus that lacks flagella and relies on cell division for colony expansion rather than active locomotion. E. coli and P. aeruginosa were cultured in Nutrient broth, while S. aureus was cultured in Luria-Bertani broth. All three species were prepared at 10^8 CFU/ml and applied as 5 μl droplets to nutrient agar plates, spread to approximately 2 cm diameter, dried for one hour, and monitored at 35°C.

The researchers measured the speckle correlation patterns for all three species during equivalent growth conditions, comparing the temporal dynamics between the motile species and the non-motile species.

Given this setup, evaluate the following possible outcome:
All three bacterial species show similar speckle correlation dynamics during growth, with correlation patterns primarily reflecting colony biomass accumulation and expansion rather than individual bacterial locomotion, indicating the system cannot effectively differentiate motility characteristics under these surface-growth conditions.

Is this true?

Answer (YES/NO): NO